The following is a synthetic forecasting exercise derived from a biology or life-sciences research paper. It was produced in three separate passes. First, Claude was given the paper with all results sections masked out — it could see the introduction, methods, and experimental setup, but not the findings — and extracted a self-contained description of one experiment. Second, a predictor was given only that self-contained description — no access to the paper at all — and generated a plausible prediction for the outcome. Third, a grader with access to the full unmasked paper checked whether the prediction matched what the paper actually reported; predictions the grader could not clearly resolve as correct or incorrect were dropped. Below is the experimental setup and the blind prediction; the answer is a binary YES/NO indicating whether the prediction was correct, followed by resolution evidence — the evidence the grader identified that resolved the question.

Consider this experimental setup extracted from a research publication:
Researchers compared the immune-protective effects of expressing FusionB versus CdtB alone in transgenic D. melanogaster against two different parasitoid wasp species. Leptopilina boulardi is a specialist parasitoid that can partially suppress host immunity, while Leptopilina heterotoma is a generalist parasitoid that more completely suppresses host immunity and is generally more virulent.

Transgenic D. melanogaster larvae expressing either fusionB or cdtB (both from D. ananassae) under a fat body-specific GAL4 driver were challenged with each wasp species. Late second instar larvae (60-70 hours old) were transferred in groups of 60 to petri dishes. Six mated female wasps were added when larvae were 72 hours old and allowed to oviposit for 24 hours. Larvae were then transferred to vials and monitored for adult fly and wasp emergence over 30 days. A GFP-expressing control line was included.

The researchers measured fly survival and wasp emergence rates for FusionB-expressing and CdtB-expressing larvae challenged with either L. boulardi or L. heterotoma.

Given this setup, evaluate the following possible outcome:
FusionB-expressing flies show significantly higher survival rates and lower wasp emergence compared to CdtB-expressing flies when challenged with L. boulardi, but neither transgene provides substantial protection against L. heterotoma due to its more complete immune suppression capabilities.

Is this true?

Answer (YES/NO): NO